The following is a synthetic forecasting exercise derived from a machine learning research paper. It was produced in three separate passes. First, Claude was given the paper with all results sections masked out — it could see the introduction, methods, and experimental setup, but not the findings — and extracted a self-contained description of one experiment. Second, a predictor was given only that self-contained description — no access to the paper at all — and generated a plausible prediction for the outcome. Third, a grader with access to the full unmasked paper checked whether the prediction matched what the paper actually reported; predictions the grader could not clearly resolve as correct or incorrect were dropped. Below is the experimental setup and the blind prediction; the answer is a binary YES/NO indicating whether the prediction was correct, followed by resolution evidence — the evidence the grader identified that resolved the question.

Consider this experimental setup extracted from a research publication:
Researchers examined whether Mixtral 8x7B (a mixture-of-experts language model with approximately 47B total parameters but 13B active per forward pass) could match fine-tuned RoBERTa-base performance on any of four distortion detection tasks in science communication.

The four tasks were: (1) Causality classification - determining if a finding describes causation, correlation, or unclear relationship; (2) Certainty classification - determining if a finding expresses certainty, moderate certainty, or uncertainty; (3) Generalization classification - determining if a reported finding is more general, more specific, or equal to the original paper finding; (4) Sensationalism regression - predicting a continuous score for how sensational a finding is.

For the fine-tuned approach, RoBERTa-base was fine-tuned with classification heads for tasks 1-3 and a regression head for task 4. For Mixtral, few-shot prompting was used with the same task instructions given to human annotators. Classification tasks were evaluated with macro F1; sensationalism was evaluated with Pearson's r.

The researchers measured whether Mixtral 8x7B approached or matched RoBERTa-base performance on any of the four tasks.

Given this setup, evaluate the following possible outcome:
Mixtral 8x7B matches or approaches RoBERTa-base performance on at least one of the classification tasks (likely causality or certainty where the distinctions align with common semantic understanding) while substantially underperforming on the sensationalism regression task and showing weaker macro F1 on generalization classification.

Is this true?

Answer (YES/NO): NO